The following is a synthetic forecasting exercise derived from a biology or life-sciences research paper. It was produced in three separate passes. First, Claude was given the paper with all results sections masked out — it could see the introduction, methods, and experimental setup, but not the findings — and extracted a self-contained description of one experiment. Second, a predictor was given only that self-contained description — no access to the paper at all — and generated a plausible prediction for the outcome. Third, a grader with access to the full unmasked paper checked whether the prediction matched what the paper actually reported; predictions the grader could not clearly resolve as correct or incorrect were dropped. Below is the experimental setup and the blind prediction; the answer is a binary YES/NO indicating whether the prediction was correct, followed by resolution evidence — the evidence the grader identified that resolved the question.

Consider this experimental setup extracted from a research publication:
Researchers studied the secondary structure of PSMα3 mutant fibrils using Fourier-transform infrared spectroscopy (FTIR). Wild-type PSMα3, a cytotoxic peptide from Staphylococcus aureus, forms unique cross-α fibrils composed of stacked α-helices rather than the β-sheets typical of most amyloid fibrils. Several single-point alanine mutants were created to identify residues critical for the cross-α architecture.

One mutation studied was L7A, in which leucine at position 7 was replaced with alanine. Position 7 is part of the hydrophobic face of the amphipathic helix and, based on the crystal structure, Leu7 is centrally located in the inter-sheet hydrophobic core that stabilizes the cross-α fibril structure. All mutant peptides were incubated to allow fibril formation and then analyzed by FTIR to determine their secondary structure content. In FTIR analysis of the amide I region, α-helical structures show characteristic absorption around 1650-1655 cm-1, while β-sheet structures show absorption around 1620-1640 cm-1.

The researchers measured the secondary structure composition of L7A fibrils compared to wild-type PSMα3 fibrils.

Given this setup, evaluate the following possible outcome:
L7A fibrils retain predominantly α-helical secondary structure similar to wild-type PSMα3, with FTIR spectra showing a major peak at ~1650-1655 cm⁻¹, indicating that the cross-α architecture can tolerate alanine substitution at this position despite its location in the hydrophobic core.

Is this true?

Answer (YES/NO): NO